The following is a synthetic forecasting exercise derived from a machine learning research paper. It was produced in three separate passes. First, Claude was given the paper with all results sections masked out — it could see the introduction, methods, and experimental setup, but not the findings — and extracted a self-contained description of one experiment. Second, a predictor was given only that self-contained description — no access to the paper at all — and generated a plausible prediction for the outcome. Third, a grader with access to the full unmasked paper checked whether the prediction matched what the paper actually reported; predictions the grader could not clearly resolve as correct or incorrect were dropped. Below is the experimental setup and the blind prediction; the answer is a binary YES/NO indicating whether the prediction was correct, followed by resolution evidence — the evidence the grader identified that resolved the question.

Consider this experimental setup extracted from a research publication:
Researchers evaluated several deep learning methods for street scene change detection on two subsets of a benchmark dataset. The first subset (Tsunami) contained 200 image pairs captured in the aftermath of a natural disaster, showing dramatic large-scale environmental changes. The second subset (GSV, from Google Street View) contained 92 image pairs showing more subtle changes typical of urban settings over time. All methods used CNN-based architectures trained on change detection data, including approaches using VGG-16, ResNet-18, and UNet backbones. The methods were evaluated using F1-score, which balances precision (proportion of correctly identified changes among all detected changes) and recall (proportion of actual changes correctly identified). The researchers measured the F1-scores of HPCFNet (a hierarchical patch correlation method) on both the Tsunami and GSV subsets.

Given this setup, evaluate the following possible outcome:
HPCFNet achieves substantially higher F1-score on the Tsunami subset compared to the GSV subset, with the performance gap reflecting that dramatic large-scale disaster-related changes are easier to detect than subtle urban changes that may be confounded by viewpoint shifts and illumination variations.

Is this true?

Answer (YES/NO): YES